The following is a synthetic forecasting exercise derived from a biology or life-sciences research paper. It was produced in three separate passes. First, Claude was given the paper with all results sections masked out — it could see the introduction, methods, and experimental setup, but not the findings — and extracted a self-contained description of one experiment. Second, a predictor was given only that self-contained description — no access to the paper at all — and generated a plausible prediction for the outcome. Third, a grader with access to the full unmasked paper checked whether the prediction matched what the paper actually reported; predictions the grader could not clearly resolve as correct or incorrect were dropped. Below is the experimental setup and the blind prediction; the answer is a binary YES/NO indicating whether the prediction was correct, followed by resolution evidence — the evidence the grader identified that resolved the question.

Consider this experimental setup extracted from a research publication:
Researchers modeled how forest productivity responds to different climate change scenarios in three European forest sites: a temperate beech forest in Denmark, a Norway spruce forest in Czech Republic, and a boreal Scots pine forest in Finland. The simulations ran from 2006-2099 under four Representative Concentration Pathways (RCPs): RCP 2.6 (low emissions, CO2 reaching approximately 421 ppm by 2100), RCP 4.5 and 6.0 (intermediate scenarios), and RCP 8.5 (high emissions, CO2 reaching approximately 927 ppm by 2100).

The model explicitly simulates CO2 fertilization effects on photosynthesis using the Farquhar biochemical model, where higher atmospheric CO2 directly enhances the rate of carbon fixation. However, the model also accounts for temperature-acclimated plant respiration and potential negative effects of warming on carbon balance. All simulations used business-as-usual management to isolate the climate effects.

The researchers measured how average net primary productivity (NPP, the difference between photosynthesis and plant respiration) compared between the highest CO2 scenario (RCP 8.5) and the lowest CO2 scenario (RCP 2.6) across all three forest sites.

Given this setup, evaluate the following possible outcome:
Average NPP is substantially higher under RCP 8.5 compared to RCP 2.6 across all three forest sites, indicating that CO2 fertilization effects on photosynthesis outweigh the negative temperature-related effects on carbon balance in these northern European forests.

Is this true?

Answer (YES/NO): NO